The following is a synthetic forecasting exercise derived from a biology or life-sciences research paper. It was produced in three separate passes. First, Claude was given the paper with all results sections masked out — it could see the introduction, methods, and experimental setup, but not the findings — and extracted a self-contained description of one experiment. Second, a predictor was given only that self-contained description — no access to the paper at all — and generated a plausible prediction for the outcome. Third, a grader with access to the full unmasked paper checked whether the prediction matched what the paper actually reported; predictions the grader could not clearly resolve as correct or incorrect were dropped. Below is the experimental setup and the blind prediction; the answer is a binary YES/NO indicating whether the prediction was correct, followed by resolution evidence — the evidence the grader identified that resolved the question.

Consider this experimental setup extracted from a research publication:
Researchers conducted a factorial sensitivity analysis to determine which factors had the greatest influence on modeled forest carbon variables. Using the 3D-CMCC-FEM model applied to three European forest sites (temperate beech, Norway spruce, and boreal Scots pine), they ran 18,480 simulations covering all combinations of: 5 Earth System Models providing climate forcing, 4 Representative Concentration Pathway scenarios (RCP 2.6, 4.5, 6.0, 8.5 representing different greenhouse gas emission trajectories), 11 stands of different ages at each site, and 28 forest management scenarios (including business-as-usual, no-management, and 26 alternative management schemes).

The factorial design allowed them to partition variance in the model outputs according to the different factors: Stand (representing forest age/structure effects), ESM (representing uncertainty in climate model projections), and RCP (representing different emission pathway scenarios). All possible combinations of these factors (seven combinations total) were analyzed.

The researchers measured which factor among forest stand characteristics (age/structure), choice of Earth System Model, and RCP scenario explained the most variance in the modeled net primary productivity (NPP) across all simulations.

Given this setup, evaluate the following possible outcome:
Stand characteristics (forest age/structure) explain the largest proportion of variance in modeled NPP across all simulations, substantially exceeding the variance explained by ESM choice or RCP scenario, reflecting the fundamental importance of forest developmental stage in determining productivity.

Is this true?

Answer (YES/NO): YES